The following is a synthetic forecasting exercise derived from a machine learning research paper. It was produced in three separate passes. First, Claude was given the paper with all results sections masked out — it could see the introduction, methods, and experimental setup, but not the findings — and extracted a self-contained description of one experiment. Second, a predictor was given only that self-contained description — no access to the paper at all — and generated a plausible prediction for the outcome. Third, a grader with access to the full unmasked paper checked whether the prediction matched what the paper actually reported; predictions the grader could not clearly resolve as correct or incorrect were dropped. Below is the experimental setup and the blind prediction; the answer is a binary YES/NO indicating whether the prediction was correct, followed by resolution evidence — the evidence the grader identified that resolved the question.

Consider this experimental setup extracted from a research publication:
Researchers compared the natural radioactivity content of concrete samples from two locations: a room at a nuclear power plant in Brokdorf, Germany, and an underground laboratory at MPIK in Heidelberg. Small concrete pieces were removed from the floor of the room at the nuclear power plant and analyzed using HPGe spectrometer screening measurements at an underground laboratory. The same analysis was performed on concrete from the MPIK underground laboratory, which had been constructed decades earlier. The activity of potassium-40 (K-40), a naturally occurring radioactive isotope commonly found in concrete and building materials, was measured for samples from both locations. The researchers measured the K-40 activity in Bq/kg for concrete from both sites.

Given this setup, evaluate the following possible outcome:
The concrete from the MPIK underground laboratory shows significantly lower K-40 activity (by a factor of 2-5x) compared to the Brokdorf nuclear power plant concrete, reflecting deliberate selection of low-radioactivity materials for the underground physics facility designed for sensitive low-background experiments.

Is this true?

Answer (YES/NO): YES